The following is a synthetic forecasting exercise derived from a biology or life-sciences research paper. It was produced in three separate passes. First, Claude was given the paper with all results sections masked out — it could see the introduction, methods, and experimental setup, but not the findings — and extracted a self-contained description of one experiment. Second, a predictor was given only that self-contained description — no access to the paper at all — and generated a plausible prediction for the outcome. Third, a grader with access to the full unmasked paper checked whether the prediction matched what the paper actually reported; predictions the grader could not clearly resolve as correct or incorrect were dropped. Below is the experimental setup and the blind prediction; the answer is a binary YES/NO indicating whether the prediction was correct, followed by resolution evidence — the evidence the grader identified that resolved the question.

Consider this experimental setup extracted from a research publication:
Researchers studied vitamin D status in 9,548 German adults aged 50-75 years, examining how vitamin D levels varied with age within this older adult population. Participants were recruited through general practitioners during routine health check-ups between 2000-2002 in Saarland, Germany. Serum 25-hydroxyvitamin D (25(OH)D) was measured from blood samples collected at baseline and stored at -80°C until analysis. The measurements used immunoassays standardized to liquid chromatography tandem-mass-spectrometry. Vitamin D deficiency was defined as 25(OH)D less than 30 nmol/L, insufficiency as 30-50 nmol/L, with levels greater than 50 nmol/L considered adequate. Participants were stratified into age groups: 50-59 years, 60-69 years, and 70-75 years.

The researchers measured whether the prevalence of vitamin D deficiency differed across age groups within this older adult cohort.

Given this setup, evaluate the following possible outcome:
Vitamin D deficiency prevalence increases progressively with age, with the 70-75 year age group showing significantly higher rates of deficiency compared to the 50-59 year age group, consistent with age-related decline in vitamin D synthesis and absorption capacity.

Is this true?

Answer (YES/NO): YES